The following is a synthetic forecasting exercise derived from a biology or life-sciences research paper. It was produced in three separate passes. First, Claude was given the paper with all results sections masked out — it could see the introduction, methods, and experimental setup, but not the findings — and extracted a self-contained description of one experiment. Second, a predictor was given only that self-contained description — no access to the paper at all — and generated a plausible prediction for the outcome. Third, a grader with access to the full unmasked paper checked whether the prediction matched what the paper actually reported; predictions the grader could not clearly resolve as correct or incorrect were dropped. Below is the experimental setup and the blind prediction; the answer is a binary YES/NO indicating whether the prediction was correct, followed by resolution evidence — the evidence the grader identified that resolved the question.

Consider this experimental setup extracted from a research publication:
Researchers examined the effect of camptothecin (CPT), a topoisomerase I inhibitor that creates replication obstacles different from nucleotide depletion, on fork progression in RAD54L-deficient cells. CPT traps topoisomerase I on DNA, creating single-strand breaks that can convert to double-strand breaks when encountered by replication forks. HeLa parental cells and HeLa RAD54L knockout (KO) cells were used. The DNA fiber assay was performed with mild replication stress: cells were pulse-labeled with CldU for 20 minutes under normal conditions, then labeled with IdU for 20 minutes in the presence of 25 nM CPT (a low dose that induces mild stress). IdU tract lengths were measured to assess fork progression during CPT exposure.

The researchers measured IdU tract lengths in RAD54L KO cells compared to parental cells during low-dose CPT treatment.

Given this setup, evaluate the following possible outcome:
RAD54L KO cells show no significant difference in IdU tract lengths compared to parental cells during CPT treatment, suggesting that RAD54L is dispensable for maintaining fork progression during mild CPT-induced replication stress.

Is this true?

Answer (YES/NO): NO